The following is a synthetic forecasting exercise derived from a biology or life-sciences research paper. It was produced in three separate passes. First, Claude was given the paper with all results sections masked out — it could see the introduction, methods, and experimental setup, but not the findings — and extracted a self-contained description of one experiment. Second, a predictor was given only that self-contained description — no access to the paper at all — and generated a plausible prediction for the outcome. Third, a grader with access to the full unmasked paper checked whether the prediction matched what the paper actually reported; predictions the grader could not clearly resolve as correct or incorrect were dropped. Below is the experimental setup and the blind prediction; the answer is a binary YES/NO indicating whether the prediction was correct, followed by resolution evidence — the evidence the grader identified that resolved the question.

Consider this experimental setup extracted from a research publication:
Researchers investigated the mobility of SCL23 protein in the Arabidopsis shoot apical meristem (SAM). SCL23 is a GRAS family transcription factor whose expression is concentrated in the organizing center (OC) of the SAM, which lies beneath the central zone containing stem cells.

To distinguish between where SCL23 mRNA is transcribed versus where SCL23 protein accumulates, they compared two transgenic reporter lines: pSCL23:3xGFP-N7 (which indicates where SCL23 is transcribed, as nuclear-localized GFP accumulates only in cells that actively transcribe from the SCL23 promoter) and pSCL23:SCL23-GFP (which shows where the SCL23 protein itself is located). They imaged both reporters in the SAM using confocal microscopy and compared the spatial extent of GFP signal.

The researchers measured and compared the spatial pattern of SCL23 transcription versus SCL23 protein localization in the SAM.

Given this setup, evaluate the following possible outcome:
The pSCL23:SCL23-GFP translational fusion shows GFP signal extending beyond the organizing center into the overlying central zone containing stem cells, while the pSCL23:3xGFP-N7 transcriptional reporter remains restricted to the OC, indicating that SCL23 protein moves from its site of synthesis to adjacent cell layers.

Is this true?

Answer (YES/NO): NO